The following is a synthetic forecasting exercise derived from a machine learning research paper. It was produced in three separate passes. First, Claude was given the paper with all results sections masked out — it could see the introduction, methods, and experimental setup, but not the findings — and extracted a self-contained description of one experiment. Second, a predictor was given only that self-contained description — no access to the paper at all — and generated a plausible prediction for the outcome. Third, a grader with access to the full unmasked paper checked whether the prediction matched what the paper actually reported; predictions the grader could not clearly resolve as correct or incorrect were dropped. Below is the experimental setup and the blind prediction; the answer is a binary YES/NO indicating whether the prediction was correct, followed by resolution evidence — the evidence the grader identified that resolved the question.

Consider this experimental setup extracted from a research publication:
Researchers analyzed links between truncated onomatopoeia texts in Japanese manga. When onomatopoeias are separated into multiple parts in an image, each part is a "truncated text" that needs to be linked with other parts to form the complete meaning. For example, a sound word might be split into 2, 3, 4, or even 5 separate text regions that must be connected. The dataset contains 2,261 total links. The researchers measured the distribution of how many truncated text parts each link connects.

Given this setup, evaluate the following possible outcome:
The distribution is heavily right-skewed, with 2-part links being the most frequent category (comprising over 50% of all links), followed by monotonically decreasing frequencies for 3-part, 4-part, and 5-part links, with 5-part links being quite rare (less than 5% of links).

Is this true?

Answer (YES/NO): YES